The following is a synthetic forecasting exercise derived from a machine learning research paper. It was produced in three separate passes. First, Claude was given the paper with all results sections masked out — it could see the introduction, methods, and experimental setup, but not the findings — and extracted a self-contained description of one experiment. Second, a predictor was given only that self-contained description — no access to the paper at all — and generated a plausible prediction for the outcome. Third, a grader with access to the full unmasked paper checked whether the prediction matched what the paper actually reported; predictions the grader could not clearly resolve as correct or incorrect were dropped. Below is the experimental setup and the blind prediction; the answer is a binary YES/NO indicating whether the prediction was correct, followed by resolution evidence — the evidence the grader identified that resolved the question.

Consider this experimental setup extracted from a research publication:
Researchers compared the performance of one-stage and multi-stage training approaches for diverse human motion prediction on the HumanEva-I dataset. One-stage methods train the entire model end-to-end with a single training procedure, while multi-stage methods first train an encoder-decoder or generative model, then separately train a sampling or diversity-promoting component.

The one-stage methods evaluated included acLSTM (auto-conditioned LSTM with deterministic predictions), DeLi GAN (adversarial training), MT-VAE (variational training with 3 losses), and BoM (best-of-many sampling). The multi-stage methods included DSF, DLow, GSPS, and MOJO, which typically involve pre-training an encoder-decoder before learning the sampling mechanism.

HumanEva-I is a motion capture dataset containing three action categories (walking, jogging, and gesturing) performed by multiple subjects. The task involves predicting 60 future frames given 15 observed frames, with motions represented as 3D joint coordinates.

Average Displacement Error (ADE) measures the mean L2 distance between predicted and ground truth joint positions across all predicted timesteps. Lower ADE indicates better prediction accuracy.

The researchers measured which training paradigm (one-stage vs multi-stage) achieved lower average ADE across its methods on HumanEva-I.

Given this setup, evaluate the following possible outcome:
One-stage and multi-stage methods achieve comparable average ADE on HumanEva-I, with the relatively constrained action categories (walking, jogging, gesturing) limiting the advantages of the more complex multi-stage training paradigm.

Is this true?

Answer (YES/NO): NO